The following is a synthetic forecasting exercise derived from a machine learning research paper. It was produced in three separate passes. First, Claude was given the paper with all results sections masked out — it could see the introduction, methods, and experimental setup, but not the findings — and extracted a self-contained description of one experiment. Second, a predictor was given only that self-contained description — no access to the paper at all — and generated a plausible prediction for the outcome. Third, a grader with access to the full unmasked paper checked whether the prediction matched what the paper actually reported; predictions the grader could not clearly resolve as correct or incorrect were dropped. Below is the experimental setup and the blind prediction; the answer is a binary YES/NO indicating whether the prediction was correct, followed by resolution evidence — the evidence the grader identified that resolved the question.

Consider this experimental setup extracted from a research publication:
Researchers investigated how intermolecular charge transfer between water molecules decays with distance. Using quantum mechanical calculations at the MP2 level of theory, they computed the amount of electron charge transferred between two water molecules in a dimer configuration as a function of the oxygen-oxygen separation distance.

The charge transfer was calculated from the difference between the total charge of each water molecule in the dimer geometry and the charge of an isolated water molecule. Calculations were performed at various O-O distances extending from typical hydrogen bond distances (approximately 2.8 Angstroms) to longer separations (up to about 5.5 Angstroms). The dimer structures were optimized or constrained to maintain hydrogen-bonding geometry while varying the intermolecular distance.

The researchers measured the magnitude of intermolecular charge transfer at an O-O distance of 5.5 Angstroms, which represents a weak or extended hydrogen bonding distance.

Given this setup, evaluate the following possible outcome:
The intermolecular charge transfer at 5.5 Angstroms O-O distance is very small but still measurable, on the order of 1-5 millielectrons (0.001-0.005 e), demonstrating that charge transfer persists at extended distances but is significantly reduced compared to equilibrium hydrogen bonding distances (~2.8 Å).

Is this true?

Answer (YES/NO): NO